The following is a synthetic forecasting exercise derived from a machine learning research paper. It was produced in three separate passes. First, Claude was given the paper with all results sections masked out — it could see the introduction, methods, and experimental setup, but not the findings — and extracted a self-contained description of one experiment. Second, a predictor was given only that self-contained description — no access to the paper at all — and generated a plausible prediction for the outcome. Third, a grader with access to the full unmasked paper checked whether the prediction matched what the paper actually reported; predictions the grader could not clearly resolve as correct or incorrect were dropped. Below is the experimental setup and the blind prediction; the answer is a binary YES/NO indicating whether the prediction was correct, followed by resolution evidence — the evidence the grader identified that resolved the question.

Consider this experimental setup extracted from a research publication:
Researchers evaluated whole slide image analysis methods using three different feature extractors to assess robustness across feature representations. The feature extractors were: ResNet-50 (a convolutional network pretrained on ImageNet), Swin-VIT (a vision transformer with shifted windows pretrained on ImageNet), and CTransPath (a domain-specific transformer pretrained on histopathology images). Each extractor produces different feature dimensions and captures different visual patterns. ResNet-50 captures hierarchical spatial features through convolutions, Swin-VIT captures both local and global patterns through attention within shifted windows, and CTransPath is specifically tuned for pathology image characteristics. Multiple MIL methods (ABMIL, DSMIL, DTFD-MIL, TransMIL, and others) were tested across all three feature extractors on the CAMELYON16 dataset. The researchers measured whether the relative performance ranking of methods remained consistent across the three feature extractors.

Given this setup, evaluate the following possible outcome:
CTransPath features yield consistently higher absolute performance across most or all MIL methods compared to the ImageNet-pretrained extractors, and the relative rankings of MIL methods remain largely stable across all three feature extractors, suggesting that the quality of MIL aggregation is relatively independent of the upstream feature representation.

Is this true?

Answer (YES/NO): YES